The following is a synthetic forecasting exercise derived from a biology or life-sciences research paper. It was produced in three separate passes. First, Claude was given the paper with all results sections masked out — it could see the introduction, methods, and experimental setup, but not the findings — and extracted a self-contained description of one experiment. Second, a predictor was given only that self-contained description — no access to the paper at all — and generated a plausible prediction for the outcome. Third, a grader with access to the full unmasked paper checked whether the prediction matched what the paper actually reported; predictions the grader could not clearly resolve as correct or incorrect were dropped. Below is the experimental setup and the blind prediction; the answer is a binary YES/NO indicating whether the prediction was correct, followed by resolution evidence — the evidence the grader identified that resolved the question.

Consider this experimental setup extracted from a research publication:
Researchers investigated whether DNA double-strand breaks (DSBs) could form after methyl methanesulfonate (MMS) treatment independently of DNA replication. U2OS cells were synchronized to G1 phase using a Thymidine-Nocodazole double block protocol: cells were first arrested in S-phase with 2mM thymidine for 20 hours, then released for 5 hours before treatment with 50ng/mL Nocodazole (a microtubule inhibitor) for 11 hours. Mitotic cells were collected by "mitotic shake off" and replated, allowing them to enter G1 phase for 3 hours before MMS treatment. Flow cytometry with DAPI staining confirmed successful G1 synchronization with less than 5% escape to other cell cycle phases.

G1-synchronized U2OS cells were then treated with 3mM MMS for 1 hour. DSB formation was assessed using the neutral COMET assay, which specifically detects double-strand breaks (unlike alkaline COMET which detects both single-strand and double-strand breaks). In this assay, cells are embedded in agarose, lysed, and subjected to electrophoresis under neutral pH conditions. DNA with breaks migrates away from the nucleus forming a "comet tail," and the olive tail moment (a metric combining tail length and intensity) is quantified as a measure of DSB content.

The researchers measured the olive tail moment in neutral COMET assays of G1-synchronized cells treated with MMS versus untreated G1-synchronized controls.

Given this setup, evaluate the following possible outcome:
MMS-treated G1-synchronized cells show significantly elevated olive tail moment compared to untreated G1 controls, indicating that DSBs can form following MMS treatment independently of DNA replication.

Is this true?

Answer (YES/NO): YES